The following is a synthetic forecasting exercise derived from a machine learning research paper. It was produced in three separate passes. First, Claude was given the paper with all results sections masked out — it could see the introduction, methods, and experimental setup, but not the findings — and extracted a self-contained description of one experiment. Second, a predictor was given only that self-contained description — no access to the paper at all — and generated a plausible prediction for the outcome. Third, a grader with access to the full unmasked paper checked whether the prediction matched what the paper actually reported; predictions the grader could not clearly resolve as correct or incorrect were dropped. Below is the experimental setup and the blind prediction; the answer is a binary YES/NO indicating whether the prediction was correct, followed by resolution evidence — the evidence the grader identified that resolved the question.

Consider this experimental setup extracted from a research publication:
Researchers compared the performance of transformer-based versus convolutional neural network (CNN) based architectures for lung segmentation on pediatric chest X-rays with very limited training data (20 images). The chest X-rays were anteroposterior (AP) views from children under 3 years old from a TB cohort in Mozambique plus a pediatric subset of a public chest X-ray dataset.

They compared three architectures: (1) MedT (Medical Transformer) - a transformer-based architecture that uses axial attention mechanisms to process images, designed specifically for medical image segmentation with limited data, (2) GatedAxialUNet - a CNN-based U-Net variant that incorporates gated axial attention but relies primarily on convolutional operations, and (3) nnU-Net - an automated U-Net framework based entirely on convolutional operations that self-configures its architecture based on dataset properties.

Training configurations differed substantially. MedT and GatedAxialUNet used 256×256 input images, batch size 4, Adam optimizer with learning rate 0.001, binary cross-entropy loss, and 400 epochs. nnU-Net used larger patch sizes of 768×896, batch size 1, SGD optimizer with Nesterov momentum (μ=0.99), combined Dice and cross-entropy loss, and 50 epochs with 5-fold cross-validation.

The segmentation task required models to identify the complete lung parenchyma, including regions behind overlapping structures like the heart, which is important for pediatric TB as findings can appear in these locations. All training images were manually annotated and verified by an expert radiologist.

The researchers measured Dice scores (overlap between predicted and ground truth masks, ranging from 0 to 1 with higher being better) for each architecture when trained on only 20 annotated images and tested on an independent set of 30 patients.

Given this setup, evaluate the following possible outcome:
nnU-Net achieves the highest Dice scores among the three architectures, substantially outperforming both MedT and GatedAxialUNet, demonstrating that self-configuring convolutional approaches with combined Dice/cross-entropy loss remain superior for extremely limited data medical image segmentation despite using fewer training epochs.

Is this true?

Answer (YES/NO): YES